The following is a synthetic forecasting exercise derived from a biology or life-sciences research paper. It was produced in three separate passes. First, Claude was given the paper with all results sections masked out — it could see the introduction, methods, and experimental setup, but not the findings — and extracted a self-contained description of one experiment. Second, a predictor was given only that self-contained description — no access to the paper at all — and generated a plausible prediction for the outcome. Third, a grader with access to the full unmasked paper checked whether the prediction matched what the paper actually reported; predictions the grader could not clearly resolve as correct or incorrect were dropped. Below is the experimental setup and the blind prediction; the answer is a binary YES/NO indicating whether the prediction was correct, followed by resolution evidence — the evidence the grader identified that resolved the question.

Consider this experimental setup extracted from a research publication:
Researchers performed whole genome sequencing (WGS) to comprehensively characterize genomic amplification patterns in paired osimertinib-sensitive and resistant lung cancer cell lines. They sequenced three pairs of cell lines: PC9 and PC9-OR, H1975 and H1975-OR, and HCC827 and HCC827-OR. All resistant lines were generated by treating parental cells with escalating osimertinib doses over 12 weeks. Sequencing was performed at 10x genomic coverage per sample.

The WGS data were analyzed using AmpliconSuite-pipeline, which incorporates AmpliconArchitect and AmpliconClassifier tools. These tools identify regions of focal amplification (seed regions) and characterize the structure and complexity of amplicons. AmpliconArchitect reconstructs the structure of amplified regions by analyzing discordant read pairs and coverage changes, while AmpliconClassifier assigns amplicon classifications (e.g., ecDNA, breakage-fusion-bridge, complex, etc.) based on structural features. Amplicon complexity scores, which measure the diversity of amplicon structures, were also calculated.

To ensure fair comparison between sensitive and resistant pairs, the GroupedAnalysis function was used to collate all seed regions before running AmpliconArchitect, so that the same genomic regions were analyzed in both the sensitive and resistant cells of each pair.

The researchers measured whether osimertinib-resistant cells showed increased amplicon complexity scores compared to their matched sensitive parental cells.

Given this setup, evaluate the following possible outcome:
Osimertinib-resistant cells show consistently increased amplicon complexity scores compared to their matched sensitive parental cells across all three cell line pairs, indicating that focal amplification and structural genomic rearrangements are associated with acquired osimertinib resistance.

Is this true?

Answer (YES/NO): YES